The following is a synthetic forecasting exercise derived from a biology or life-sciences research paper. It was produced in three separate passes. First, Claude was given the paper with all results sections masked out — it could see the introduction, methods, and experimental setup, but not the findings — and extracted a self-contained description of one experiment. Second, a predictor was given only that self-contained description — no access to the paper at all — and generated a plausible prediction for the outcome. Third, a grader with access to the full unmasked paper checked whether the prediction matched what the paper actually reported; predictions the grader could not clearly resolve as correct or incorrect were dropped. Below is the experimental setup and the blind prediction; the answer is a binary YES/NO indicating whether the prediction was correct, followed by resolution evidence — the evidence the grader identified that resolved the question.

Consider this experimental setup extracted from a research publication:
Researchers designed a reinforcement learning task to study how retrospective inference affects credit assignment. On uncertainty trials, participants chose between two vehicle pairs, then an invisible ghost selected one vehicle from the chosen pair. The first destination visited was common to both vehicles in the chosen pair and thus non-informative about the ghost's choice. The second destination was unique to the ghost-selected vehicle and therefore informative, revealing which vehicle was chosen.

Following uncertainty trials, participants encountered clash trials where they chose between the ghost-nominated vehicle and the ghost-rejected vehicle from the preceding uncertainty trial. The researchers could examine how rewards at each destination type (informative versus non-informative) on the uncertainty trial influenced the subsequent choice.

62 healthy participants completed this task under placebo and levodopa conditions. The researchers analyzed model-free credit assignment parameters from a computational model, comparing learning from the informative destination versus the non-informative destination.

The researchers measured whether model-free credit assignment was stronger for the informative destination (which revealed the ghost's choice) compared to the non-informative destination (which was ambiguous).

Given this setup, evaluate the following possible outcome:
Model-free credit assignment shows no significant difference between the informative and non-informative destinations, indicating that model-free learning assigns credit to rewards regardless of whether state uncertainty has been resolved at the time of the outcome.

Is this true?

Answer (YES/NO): YES